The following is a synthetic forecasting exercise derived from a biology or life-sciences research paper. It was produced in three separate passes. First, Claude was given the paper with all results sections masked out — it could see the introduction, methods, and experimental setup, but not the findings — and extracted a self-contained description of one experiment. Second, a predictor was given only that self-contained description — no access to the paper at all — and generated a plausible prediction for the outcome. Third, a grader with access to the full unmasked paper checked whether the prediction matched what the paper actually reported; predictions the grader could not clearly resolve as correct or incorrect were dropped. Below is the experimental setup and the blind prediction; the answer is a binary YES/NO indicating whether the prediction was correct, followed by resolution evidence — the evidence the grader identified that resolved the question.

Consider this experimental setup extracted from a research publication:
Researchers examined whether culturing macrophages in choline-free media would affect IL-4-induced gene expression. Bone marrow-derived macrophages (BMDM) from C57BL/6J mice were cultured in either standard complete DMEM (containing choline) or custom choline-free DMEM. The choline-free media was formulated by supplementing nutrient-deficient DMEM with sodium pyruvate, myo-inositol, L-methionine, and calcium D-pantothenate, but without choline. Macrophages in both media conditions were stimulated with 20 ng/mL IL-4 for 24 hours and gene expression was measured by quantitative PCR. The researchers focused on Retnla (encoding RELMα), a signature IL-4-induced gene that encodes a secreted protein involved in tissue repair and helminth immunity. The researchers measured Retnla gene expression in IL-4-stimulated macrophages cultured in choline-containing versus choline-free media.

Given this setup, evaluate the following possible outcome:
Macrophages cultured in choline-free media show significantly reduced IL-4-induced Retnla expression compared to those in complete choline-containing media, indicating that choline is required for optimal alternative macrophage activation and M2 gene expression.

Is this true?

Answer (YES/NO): YES